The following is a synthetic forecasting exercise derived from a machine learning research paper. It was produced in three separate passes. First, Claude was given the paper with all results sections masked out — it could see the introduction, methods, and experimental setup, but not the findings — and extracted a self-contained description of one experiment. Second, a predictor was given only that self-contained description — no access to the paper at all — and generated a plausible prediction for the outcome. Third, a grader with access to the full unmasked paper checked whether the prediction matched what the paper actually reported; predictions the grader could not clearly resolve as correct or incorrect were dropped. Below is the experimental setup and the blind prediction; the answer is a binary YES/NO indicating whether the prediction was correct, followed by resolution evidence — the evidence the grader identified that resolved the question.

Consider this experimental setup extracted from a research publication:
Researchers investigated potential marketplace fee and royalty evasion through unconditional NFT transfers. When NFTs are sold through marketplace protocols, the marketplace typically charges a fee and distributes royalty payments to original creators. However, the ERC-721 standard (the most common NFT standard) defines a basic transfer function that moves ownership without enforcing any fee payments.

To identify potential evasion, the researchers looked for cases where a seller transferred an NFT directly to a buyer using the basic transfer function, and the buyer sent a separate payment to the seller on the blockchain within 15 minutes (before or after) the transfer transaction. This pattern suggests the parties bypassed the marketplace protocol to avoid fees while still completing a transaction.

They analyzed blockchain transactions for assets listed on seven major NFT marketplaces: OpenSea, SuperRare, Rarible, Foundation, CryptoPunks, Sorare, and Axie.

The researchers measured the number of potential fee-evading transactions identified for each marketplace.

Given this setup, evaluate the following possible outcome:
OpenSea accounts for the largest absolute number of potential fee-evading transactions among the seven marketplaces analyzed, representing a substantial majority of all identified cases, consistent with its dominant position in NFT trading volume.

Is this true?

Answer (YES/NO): YES